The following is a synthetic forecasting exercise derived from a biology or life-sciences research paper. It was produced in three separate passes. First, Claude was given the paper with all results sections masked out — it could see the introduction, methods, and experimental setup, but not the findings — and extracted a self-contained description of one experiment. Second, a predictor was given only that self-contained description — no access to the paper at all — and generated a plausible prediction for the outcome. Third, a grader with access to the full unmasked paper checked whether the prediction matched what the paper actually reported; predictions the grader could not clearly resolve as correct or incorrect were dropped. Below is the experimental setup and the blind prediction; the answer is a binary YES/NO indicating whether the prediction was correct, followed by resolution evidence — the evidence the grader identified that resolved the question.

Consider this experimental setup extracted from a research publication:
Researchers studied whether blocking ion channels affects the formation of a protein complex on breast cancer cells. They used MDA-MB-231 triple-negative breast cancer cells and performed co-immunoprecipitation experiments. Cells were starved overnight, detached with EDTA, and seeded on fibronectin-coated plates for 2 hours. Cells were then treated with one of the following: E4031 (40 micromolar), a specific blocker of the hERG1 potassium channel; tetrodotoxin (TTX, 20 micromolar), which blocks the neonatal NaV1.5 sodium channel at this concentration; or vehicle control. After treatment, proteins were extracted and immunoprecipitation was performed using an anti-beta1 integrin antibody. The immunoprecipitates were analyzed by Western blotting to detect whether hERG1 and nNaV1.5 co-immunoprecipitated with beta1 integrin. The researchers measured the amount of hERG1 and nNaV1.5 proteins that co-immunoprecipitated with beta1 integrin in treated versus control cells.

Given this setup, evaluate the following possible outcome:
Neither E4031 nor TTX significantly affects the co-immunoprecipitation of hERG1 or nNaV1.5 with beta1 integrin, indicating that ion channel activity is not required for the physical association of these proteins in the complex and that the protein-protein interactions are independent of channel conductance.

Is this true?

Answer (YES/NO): NO